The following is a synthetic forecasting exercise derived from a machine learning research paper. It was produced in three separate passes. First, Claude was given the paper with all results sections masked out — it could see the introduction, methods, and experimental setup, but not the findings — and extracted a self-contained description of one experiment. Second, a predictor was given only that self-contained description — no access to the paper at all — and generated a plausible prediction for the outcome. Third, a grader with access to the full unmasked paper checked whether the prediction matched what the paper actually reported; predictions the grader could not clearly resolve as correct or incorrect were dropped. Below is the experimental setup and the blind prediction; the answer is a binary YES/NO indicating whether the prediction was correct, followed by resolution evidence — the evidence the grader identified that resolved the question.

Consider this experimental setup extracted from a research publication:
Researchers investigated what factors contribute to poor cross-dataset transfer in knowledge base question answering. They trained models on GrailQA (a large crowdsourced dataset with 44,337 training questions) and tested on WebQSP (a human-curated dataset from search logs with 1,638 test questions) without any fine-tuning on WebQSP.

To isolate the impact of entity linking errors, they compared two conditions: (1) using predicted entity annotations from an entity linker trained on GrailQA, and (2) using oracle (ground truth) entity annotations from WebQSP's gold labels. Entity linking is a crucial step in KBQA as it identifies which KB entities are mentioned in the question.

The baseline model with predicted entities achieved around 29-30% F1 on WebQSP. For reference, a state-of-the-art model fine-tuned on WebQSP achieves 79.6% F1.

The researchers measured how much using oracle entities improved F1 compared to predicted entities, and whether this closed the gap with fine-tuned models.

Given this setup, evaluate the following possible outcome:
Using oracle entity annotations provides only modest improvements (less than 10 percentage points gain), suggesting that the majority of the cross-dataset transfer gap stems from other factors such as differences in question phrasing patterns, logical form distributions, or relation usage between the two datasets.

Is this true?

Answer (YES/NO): YES